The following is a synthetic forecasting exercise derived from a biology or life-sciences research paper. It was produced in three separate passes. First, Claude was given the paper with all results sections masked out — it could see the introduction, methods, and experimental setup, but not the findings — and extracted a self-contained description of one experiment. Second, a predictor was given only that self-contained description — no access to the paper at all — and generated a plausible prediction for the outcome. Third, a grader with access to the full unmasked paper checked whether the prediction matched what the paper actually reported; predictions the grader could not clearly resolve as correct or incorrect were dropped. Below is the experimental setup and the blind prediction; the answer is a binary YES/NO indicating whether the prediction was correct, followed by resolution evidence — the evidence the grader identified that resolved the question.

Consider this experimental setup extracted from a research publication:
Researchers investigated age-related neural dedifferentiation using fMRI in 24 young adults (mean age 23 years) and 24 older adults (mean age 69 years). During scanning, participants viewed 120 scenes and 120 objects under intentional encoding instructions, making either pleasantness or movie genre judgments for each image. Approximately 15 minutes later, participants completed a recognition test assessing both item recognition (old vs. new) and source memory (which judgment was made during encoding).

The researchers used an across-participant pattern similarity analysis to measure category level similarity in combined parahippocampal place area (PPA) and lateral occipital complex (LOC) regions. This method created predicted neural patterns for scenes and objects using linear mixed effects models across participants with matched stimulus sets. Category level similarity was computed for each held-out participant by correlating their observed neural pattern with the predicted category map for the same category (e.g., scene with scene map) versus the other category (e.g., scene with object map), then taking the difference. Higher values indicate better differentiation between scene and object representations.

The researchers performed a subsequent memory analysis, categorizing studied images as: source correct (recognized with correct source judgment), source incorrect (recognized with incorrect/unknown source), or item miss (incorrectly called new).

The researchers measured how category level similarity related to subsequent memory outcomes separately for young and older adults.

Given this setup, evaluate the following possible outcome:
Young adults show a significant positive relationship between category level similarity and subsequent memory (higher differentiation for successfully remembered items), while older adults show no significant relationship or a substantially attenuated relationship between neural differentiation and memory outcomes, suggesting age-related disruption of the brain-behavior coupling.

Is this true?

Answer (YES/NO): NO